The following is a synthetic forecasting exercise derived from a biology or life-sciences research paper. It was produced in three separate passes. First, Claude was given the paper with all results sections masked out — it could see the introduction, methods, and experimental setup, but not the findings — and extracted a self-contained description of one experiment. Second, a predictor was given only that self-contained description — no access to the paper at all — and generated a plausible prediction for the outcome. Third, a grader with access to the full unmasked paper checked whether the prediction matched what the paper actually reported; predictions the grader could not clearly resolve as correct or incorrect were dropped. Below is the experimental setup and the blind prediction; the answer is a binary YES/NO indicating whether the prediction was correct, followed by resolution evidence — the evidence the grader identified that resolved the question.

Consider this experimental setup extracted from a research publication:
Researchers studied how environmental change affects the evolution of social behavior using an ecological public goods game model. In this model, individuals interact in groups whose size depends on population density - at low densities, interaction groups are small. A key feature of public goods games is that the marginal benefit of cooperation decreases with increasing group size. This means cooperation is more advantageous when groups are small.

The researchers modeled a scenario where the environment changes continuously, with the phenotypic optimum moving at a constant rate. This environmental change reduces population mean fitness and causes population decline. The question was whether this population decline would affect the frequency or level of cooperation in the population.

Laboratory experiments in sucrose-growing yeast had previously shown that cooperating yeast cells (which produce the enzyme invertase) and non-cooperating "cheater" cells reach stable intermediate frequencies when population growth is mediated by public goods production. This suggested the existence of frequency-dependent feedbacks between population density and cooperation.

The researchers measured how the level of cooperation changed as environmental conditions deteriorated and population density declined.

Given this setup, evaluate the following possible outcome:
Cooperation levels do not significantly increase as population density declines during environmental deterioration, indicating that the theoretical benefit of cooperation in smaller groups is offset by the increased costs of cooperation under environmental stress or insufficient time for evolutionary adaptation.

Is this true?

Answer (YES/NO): NO